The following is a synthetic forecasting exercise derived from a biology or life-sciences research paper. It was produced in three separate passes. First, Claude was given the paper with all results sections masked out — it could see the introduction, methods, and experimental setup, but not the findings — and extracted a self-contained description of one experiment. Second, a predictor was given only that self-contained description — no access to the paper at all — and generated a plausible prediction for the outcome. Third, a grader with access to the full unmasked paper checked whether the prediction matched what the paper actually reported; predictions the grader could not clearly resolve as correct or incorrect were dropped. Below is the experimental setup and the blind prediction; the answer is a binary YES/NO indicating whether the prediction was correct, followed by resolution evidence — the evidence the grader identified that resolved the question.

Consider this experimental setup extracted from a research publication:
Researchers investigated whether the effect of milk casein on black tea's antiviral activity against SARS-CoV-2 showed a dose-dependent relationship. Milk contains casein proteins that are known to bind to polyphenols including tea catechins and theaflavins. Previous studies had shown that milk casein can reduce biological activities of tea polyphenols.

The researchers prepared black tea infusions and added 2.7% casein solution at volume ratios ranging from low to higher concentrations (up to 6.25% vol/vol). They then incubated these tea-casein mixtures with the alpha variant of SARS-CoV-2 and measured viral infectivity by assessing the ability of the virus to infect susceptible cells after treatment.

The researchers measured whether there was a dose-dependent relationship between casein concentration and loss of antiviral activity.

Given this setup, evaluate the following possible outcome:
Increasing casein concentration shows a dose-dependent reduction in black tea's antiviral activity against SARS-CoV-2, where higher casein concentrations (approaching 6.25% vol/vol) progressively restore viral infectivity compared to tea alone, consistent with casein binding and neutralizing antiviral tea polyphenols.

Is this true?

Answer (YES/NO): YES